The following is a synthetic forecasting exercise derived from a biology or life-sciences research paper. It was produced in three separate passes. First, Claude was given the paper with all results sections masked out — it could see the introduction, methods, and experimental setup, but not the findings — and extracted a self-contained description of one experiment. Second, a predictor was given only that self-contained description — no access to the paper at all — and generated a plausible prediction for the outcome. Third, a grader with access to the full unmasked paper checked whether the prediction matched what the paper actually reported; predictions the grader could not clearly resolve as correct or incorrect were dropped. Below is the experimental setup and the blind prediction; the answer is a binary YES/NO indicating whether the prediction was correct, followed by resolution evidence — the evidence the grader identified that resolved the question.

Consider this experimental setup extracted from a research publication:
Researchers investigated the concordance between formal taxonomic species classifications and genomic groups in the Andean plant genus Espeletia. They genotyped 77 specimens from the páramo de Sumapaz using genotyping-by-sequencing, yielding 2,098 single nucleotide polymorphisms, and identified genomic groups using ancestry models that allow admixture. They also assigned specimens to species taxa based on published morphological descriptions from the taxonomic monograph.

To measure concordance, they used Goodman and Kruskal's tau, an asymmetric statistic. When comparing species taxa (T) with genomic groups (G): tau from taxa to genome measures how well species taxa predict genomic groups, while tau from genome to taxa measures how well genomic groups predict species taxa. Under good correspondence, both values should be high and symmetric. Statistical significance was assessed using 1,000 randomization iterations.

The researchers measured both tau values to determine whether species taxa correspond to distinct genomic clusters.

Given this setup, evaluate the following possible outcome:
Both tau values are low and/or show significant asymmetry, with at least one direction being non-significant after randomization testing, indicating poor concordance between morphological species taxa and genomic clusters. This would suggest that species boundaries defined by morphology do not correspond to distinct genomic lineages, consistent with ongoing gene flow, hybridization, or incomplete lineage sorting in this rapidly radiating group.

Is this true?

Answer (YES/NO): NO